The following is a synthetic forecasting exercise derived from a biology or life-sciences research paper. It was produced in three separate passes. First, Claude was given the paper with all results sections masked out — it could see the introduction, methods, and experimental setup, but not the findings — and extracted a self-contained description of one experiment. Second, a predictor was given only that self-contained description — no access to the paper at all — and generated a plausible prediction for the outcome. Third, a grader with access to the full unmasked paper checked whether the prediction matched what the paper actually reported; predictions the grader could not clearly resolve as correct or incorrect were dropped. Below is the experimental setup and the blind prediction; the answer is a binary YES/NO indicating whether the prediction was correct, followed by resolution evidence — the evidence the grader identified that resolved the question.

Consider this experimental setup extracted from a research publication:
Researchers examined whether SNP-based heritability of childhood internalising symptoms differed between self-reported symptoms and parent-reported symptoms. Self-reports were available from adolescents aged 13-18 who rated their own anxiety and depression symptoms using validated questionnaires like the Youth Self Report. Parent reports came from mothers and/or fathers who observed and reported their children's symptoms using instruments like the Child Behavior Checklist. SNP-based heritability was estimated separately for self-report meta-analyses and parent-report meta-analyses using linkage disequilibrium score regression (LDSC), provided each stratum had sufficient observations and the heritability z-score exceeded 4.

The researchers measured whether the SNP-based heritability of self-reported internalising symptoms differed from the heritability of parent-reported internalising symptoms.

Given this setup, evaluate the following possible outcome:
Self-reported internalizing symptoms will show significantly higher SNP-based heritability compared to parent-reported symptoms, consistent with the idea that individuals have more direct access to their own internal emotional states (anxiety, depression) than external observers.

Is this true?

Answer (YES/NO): YES